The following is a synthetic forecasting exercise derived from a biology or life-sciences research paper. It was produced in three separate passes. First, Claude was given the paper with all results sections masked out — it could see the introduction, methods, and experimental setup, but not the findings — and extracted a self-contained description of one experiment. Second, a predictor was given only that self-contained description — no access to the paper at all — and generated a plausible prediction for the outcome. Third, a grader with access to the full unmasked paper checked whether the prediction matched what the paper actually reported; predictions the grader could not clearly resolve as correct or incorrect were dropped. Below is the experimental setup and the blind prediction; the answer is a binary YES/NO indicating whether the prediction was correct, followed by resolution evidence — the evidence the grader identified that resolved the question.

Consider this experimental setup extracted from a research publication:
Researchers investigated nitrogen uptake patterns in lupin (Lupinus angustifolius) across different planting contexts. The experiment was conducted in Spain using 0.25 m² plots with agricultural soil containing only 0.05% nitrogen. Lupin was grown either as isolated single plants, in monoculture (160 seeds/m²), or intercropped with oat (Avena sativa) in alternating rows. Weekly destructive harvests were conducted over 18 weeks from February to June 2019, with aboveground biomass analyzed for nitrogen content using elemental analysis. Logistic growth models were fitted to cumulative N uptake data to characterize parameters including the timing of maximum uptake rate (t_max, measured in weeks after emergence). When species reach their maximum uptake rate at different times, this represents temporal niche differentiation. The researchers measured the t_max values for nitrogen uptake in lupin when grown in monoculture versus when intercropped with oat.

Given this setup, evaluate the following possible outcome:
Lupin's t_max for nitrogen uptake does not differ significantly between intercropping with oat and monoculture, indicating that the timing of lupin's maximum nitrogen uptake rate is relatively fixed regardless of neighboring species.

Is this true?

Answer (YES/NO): YES